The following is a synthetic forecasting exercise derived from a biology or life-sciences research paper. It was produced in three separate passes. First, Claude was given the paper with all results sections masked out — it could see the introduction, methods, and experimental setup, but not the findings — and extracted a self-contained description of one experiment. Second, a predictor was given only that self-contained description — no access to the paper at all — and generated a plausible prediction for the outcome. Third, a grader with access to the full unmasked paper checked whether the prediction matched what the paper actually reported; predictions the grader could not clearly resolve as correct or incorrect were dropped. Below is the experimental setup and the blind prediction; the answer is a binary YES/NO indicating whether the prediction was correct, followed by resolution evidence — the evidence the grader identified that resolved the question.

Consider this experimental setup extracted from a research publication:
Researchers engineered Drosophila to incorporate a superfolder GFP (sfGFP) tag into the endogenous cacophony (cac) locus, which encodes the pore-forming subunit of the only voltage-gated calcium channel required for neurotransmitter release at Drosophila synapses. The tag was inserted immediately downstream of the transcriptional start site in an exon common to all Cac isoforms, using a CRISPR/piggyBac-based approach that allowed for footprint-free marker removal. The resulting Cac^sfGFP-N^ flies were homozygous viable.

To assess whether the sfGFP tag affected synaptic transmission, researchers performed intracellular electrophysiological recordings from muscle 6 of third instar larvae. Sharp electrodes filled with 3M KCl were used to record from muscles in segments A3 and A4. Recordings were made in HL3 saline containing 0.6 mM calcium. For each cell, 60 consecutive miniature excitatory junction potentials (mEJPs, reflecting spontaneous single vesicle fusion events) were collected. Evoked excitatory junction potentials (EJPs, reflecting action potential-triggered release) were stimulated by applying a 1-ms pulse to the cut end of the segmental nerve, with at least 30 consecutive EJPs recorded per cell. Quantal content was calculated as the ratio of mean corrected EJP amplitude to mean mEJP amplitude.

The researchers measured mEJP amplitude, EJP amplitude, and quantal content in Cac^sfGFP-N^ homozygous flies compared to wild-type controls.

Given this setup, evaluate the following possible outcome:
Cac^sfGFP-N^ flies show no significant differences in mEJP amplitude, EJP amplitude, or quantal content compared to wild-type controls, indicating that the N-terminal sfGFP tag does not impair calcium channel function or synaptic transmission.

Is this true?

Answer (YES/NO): YES